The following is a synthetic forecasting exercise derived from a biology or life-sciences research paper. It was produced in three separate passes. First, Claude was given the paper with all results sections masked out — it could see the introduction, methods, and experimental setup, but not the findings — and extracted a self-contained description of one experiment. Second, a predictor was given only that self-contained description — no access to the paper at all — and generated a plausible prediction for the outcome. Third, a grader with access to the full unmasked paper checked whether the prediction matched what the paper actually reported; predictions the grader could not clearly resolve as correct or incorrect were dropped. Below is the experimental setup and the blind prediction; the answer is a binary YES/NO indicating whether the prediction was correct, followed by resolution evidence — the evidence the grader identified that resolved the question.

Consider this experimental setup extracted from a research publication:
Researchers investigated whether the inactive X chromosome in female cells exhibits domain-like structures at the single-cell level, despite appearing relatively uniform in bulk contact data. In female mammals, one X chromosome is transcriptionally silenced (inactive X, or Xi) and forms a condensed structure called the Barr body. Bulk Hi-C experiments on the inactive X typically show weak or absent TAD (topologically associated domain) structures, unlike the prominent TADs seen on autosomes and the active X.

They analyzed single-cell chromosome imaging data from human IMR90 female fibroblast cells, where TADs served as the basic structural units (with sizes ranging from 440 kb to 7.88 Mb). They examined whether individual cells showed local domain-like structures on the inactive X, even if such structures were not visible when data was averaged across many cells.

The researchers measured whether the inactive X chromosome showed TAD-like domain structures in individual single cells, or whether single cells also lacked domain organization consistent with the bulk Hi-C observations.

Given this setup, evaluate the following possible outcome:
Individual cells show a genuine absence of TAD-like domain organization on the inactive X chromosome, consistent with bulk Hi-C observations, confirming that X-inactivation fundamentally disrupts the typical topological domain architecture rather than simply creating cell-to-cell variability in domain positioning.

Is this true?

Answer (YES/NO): NO